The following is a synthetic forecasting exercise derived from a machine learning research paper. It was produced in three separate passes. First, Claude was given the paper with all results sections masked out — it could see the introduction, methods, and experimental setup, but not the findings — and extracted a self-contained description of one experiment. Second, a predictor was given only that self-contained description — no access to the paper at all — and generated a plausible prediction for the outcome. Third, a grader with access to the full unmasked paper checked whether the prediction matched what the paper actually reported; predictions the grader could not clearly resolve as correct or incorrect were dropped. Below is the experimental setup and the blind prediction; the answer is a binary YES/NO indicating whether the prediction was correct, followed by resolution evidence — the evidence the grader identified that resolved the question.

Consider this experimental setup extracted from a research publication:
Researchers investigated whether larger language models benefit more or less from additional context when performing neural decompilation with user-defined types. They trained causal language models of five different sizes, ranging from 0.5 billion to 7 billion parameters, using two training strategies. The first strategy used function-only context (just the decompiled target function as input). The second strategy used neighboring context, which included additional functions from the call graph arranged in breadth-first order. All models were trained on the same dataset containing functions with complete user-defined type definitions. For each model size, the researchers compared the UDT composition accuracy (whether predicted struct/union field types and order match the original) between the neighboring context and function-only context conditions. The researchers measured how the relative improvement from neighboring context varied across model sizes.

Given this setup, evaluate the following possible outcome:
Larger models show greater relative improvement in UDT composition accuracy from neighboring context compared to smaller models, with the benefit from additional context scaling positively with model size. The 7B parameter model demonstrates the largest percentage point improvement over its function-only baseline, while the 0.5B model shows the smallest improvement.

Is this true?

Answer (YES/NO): YES